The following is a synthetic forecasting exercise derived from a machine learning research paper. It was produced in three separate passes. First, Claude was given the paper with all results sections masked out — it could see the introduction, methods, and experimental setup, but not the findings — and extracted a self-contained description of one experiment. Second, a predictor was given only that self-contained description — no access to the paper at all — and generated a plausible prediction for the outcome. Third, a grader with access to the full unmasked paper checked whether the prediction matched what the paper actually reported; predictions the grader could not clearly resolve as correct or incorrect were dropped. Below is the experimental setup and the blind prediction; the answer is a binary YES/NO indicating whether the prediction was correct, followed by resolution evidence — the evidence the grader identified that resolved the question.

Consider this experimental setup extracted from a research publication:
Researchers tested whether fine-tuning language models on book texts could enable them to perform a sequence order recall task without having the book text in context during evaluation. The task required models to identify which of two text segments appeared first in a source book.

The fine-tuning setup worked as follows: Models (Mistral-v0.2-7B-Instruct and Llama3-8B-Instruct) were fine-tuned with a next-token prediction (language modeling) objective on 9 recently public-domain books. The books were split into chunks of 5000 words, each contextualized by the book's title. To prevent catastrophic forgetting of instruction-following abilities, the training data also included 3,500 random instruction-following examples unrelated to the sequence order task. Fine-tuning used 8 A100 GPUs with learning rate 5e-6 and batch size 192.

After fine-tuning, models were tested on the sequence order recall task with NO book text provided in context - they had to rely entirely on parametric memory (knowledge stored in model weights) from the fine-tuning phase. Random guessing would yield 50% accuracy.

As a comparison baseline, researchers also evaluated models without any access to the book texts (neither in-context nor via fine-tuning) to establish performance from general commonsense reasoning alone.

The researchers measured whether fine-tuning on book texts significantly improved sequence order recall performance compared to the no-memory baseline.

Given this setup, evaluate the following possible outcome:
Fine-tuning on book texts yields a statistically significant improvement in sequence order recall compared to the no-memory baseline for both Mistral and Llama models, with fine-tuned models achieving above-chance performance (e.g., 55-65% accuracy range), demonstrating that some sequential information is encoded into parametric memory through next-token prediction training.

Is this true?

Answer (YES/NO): NO